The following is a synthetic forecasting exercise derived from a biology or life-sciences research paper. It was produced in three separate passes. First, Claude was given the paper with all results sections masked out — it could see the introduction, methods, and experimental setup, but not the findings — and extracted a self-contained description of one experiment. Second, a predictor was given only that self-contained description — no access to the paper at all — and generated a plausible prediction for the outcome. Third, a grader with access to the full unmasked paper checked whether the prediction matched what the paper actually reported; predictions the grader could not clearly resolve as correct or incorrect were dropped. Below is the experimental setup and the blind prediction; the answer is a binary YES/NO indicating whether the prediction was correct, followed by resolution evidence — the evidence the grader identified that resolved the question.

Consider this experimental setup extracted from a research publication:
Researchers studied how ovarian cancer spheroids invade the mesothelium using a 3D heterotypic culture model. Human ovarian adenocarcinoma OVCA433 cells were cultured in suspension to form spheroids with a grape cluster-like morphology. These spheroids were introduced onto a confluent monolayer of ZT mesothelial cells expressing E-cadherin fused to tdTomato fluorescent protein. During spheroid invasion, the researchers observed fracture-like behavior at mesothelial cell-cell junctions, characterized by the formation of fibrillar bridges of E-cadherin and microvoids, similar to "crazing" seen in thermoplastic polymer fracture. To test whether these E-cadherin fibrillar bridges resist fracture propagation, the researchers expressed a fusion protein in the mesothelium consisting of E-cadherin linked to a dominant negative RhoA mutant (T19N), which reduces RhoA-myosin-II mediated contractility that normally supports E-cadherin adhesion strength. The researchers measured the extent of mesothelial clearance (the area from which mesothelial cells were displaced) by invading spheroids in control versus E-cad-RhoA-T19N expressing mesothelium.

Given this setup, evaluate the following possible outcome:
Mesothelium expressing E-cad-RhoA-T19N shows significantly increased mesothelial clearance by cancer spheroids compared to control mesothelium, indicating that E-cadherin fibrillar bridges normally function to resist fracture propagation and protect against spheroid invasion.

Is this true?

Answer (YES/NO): YES